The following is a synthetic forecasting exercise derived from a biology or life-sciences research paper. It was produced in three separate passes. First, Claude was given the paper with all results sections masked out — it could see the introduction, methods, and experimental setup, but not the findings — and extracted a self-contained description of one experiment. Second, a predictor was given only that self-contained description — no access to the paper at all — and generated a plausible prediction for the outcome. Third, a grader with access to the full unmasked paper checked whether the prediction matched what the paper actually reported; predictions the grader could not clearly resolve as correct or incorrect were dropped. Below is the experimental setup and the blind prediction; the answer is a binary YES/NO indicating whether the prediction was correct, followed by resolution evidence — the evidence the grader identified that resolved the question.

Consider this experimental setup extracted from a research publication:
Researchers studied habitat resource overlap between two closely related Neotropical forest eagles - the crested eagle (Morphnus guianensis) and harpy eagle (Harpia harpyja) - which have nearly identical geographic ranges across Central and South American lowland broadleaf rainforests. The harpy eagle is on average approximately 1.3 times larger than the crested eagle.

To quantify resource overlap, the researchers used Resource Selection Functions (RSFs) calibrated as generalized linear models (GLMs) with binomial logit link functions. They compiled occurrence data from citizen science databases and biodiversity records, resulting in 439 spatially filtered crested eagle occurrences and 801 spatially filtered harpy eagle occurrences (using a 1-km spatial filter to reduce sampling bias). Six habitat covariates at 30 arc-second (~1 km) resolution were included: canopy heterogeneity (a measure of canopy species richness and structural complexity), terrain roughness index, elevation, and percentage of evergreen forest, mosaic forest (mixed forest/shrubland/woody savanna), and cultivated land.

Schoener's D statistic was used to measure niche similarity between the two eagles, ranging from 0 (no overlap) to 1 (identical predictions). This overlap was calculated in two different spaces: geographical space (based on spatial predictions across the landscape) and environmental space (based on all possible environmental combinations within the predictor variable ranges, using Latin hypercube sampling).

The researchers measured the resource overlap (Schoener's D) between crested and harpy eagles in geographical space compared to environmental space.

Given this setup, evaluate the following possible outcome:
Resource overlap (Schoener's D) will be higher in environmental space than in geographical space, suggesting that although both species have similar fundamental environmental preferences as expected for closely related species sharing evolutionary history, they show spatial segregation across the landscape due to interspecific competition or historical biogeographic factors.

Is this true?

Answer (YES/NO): NO